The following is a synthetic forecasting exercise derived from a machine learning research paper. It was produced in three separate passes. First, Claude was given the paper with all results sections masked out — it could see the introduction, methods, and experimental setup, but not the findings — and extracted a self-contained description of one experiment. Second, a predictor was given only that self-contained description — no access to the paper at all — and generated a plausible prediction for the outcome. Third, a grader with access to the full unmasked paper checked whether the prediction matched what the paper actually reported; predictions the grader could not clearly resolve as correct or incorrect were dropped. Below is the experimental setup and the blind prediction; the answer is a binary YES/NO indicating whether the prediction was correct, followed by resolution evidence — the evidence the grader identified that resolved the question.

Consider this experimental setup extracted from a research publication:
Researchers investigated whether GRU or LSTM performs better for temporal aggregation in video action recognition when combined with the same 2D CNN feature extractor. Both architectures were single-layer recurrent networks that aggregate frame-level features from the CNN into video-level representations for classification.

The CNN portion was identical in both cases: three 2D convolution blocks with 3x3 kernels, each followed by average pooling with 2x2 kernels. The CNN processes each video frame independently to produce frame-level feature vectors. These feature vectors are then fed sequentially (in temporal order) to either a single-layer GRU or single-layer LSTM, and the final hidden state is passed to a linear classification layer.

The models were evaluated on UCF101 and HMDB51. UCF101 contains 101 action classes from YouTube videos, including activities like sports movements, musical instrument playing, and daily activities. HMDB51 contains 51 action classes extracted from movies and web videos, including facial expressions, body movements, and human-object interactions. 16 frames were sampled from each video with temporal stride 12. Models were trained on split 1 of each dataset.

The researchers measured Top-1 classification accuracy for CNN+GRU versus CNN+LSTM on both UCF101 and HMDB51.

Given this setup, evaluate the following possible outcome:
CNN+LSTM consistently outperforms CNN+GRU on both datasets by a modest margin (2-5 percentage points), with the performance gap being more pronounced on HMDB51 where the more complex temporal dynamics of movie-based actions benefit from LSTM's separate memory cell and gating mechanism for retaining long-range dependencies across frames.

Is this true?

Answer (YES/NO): NO